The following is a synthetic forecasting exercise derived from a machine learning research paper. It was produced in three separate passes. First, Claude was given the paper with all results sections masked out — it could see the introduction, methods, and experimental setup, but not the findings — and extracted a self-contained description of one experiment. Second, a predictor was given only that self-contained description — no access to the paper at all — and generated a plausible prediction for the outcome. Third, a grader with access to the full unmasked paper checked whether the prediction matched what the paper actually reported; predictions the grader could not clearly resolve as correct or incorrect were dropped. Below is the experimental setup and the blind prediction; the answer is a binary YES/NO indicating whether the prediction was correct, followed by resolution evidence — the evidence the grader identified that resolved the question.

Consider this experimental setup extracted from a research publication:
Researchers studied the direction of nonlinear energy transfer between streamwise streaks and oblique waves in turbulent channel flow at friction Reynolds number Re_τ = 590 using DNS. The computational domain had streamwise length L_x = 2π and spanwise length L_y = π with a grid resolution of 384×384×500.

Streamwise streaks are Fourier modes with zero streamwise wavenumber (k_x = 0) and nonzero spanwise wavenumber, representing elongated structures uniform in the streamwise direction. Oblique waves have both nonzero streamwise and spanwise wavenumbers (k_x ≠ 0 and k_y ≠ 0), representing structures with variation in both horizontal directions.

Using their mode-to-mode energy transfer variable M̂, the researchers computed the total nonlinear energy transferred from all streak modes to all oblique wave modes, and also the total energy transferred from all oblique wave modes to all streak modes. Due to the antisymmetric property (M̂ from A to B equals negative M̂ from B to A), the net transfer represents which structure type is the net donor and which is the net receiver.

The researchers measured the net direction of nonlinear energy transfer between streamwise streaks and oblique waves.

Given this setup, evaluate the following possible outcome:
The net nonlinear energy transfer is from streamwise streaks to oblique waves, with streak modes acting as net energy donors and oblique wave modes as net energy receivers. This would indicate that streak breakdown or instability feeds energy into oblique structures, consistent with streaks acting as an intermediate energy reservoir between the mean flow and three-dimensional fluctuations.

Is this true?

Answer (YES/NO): YES